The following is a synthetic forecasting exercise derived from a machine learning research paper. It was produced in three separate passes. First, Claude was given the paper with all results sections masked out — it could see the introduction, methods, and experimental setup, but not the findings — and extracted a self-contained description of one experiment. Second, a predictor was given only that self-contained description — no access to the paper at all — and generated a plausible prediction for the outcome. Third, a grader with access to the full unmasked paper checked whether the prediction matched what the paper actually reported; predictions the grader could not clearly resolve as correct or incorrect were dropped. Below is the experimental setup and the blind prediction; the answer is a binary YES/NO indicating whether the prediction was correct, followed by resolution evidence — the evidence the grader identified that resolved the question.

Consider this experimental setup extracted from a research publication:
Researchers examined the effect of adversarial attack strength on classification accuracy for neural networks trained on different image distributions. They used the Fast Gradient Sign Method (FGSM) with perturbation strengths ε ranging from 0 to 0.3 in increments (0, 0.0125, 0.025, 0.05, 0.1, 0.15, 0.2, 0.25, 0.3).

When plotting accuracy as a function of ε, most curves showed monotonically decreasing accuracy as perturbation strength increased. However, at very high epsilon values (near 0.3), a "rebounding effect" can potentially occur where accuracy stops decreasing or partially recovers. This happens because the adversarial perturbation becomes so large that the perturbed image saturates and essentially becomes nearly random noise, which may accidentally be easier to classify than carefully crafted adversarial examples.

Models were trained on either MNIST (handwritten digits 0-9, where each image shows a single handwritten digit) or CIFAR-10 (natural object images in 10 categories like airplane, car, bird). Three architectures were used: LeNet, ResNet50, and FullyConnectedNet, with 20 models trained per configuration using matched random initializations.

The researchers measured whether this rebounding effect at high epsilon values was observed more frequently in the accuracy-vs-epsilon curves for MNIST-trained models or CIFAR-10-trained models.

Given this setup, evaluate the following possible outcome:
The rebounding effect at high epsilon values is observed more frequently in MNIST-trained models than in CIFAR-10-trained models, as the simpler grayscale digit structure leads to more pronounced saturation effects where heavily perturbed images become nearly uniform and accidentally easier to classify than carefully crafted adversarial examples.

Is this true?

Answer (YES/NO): NO